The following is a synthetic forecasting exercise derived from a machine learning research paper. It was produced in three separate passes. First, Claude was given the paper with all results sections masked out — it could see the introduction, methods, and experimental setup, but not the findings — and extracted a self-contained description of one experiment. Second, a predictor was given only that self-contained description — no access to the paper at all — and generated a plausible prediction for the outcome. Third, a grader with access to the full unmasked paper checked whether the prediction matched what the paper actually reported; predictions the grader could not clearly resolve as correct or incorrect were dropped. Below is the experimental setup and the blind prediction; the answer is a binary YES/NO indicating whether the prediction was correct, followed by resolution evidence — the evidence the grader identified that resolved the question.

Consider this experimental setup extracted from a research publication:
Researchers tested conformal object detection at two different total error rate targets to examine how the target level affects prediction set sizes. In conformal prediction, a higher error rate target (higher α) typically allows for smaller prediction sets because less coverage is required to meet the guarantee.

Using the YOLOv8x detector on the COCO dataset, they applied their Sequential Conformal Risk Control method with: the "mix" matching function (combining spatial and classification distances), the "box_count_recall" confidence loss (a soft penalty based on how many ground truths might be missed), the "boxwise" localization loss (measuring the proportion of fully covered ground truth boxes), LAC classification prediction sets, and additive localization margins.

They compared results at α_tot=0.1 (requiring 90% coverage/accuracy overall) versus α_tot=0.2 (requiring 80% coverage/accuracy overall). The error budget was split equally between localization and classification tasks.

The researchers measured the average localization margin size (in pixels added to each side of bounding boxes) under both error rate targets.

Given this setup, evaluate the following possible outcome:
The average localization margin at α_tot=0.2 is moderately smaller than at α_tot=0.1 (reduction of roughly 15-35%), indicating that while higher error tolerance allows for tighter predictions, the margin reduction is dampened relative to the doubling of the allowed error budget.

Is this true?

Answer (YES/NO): YES